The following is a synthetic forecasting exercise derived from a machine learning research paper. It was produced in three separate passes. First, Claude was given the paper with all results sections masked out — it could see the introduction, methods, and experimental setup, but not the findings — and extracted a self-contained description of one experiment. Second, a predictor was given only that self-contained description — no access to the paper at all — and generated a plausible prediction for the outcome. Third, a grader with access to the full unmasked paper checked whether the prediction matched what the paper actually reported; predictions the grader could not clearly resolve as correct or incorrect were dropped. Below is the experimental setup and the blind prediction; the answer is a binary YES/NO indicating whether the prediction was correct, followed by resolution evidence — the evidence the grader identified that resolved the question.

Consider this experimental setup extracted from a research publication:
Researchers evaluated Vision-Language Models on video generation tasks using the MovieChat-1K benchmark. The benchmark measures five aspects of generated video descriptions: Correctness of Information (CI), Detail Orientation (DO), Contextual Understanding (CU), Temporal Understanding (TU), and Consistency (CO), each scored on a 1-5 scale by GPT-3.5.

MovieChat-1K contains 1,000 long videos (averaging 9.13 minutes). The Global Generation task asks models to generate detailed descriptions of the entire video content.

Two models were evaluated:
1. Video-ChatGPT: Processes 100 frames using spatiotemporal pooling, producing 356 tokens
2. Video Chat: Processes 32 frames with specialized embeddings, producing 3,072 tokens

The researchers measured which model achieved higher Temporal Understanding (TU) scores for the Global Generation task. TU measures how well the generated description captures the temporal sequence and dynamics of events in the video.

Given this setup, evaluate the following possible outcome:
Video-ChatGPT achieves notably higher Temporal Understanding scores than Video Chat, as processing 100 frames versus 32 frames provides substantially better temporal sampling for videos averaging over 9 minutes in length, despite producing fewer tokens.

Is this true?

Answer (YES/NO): NO